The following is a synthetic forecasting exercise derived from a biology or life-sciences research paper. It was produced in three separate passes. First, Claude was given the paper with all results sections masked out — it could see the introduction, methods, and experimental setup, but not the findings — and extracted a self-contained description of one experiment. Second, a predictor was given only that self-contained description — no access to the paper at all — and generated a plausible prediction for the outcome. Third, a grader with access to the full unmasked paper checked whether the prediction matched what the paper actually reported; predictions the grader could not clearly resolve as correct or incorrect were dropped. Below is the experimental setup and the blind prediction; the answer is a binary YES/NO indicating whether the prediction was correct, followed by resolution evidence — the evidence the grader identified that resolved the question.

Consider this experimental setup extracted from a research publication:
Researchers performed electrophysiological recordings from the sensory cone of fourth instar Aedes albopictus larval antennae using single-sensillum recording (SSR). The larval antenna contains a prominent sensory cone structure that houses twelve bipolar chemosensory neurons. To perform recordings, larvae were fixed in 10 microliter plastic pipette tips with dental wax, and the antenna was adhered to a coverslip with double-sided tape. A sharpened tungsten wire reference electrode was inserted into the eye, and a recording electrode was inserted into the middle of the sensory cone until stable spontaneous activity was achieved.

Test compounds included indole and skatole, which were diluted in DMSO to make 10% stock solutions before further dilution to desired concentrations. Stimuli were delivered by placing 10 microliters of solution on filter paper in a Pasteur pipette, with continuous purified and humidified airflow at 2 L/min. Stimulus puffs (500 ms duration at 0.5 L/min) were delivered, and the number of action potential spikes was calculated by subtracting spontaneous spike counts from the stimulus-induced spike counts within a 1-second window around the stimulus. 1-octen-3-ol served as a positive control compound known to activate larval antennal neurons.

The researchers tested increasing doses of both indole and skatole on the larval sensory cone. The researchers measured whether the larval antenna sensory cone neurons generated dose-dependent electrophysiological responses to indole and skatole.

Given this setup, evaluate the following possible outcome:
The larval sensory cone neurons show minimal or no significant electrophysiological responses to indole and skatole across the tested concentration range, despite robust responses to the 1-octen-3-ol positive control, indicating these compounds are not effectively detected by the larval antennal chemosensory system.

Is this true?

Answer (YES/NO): NO